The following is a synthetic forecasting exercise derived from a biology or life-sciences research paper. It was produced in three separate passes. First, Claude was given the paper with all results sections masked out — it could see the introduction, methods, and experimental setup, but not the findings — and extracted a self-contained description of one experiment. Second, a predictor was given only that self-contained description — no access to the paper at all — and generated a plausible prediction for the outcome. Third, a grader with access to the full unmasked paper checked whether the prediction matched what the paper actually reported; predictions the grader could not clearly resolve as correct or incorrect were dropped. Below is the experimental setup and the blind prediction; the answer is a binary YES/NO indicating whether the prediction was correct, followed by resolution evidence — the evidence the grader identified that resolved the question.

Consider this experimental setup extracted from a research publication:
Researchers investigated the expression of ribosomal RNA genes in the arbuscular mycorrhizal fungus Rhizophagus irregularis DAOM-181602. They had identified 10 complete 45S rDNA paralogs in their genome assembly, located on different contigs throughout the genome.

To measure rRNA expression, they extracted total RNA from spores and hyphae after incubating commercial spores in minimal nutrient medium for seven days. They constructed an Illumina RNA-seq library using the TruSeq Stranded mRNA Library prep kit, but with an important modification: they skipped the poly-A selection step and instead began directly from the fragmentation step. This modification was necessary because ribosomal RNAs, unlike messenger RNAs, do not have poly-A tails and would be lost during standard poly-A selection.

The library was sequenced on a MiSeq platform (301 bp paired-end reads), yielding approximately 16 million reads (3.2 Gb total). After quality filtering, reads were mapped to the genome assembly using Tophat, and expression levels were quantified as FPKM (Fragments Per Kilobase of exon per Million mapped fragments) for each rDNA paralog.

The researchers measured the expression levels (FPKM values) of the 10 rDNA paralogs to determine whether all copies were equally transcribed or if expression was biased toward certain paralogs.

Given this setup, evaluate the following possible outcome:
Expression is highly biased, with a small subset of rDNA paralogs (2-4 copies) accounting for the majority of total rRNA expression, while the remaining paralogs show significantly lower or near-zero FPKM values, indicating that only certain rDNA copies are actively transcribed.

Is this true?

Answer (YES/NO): NO